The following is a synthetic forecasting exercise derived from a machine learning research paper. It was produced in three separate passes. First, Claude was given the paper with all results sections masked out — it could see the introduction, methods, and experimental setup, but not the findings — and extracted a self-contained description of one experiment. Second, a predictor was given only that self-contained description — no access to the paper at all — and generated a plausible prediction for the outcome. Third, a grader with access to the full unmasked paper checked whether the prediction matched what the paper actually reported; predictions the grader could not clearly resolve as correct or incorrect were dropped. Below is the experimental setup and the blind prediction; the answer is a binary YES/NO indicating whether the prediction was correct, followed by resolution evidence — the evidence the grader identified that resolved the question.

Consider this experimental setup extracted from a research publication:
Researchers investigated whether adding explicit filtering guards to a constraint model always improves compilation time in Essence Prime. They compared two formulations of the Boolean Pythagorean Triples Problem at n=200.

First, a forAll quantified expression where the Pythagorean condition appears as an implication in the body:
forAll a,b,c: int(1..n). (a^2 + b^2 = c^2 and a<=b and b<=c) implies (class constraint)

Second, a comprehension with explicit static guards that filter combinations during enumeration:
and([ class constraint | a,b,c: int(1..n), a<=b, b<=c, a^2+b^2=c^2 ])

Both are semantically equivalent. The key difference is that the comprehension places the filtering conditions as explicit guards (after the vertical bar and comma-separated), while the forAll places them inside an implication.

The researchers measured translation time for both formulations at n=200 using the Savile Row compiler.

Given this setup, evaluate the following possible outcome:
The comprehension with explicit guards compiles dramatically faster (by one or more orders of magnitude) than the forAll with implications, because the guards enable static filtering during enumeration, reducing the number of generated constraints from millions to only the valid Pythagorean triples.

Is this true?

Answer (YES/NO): NO